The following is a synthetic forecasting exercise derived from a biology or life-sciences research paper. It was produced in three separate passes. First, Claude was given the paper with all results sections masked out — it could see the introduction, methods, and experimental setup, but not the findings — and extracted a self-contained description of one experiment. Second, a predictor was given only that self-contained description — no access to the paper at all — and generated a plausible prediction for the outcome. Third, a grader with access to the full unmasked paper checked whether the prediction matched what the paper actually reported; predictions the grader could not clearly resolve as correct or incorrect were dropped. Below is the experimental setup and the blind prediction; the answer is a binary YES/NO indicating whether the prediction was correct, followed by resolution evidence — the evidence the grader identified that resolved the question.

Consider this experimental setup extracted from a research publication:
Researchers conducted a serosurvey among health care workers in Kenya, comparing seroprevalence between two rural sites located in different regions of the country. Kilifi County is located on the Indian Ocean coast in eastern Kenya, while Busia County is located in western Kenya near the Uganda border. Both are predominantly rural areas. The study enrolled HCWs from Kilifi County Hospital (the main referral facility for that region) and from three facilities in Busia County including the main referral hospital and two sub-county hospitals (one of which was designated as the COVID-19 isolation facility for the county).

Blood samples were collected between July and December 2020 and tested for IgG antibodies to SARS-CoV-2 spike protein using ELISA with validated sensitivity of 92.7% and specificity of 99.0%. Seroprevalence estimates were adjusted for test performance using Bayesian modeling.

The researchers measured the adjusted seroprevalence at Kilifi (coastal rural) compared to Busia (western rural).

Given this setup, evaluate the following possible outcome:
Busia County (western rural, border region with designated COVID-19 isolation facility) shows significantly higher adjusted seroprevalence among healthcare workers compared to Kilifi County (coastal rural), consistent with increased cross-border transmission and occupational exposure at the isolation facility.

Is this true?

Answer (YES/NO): NO